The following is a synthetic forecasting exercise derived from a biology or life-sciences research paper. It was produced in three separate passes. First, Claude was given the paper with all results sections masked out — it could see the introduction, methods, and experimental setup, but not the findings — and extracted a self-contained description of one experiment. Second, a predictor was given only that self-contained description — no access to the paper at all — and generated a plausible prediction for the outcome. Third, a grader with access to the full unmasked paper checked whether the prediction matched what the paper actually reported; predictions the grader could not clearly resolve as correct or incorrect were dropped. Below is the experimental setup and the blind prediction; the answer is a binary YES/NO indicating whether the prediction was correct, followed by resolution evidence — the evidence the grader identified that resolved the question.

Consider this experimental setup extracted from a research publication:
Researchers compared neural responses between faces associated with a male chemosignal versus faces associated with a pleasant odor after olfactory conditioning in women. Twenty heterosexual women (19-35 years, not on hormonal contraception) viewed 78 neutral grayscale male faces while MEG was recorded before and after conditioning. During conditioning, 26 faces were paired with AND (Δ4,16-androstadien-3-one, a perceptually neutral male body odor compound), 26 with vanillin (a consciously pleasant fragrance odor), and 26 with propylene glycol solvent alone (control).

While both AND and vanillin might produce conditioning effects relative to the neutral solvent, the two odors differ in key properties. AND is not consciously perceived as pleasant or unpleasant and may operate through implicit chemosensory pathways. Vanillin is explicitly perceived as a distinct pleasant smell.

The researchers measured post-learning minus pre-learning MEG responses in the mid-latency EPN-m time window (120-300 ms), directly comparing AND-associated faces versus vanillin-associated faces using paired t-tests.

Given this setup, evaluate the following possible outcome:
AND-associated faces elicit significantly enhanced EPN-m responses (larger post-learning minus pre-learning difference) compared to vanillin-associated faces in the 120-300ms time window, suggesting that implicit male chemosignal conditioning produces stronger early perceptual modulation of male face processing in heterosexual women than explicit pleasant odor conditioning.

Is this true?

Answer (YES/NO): NO